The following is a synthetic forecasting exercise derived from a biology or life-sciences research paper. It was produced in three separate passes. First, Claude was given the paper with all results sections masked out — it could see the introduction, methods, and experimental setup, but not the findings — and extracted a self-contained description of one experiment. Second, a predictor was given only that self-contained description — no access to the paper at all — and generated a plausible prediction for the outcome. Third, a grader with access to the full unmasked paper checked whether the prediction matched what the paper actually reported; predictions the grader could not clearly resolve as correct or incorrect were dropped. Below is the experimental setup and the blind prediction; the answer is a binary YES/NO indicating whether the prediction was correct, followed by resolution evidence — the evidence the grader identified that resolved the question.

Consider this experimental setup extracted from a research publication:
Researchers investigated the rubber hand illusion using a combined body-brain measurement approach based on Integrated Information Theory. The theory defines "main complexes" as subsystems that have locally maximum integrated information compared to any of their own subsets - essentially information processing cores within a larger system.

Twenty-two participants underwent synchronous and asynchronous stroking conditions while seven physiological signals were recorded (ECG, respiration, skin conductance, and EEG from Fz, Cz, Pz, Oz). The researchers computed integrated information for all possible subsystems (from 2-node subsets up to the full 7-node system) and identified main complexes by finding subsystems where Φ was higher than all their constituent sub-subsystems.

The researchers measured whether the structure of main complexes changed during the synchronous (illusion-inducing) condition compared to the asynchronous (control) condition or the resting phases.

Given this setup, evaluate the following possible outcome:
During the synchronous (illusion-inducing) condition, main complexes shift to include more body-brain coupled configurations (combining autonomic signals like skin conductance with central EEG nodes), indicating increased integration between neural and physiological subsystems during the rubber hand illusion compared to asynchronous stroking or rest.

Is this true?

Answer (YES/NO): NO